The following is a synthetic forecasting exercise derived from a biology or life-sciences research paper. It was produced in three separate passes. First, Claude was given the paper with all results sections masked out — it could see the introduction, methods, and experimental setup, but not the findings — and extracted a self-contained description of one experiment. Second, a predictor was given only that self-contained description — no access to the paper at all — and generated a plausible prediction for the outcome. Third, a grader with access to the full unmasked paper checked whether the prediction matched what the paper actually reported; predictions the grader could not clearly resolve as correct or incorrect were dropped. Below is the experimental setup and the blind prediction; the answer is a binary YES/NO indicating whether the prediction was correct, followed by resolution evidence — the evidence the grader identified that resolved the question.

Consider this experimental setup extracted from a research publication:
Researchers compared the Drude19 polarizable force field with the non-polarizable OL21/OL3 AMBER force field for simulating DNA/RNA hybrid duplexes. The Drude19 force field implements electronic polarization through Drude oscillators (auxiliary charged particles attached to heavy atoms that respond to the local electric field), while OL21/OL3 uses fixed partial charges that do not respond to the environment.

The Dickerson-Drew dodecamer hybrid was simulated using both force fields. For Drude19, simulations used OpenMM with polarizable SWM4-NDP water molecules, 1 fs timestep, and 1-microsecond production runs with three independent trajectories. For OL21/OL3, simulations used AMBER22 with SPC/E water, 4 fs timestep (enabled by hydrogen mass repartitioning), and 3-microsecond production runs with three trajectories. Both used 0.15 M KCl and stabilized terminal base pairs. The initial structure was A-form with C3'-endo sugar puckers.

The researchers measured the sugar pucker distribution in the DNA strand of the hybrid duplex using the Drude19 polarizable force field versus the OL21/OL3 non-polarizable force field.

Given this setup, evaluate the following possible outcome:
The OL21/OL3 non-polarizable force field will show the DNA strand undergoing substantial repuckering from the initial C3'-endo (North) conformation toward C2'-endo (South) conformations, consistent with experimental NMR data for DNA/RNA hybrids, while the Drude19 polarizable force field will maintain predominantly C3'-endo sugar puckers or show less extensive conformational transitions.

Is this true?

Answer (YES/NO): NO